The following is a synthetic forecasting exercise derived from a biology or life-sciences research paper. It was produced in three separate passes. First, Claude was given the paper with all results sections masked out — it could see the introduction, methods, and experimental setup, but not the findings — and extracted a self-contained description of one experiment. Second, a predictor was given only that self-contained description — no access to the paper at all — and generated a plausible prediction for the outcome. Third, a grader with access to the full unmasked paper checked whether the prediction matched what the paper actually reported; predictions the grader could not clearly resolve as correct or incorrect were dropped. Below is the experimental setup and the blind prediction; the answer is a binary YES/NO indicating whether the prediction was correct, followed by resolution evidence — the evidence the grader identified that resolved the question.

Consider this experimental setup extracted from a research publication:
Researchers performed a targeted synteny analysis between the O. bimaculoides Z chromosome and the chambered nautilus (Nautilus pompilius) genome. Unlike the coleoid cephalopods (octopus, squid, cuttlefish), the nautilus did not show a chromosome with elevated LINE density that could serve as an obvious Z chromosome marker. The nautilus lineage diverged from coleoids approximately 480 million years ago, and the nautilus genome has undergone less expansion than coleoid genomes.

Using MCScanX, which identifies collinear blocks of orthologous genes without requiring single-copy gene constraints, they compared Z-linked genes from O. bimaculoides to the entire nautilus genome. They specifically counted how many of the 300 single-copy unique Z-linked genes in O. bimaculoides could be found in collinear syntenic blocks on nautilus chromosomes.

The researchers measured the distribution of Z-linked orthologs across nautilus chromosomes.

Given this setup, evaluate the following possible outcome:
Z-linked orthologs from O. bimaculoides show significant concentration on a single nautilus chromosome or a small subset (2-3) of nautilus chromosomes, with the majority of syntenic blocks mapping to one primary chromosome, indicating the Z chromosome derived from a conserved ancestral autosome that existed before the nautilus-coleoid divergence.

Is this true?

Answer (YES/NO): NO